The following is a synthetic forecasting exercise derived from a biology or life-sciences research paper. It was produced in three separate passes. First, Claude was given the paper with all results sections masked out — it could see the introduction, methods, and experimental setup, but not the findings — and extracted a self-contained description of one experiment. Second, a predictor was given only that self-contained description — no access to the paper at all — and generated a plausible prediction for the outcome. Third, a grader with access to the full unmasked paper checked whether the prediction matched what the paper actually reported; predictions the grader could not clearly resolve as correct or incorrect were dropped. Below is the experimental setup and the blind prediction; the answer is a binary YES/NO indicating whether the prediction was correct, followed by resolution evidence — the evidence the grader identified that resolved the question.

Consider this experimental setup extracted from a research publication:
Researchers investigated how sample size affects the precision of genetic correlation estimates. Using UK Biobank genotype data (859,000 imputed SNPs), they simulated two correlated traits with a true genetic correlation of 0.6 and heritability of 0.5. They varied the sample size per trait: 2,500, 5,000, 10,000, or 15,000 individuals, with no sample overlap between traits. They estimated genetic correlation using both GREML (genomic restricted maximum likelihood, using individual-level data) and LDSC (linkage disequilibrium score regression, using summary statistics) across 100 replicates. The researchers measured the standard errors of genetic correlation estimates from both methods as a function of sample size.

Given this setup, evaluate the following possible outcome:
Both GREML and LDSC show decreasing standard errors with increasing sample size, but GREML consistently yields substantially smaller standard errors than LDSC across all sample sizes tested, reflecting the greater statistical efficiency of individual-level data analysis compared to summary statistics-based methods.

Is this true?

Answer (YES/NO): YES